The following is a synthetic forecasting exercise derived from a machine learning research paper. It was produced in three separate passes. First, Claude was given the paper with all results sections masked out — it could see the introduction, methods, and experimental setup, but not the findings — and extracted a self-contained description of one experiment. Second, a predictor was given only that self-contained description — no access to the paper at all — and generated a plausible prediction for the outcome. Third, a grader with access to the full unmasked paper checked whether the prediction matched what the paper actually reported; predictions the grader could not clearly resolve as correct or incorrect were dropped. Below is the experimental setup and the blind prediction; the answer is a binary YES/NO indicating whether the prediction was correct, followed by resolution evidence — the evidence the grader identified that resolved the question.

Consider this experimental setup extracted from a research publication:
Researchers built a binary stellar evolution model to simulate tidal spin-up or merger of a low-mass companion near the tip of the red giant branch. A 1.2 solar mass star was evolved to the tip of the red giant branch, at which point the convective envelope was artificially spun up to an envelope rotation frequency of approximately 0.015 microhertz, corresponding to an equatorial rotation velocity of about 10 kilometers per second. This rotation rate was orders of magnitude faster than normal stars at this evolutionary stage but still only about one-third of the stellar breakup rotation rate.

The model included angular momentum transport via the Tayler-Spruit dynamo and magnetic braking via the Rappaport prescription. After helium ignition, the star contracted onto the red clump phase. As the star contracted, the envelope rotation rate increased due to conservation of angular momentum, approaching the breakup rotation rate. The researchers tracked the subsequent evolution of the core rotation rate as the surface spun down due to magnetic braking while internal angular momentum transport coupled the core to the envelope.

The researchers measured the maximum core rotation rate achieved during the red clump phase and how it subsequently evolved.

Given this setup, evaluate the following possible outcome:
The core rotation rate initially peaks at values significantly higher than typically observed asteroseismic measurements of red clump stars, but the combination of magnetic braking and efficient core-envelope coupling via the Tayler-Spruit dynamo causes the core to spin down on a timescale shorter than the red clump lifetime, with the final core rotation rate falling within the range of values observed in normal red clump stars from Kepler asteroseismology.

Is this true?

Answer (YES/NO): NO